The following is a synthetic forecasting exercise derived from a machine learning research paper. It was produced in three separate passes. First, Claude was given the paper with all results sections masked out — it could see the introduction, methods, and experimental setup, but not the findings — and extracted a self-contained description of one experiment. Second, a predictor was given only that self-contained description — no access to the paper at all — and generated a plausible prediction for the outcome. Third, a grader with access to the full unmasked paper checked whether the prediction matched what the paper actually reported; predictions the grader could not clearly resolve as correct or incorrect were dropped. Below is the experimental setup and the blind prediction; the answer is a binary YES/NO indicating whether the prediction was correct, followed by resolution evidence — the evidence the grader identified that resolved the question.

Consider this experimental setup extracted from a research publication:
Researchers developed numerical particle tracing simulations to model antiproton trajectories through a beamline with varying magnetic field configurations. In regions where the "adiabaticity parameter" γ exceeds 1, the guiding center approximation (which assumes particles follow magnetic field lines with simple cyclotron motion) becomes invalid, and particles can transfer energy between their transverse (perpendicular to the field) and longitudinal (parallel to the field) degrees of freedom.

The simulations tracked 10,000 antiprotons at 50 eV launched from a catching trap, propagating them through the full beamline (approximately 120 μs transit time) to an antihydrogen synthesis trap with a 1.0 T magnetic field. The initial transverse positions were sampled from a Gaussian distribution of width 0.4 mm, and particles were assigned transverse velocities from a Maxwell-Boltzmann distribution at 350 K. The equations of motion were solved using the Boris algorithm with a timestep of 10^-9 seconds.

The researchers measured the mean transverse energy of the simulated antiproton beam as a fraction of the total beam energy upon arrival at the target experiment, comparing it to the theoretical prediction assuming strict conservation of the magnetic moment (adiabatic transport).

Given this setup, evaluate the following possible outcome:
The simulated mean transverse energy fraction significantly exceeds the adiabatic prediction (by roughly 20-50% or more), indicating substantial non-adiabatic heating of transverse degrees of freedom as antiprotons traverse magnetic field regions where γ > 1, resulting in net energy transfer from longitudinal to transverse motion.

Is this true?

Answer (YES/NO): YES